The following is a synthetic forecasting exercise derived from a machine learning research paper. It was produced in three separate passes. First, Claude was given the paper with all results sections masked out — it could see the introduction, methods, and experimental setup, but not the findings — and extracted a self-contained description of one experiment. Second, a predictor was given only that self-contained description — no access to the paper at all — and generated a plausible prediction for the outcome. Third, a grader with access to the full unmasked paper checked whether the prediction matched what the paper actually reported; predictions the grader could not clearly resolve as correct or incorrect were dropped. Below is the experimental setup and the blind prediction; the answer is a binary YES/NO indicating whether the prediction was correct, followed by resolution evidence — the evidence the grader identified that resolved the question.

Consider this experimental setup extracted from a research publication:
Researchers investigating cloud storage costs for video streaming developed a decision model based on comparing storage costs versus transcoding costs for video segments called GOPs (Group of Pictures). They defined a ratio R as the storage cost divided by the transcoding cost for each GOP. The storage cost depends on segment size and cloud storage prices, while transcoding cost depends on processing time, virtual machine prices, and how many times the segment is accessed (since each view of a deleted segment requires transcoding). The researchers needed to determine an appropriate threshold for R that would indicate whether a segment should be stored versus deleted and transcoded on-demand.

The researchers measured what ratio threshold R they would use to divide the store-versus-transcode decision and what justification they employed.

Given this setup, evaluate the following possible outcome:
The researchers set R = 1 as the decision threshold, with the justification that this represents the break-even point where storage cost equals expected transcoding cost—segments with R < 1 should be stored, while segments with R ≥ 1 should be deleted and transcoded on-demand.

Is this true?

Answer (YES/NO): NO